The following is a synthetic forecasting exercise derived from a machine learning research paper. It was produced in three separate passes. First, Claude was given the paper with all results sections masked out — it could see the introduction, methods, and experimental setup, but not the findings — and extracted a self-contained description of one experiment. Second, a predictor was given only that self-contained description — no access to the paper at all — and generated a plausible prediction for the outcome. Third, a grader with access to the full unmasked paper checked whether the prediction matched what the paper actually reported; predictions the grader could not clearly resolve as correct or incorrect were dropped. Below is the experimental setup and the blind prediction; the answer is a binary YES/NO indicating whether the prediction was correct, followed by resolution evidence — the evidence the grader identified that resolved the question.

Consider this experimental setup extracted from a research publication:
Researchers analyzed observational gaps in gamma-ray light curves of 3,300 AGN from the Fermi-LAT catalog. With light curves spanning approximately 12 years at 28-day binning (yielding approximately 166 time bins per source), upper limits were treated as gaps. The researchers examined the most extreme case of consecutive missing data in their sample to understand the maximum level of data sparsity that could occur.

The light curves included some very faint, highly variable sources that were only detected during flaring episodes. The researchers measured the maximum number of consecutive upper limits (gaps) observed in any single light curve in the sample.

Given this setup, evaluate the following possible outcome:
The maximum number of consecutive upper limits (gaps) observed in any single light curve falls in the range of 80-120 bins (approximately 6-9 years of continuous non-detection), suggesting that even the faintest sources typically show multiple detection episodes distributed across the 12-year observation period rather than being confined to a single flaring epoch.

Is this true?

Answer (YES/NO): NO